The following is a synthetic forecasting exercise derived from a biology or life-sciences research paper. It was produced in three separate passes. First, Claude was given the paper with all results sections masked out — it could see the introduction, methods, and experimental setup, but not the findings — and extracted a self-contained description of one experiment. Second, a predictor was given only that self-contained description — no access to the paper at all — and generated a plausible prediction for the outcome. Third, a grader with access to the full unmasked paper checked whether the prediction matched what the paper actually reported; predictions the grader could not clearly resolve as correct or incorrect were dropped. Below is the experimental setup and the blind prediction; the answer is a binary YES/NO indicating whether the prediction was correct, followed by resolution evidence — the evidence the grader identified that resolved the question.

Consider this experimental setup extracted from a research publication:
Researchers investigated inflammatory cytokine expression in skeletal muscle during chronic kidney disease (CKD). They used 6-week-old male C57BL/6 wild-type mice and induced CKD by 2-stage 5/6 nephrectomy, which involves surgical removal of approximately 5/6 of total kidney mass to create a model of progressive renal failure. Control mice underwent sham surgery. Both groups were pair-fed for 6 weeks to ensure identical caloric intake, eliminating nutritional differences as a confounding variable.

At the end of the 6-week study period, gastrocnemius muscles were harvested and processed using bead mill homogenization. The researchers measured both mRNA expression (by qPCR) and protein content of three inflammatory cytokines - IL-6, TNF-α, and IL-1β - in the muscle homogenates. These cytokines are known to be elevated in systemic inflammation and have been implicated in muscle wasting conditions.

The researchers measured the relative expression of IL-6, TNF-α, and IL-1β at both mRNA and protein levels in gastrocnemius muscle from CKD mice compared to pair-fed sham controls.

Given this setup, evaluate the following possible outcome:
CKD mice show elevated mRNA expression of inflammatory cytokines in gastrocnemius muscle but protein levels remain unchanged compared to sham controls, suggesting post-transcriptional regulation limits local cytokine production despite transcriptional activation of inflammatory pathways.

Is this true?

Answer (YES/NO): NO